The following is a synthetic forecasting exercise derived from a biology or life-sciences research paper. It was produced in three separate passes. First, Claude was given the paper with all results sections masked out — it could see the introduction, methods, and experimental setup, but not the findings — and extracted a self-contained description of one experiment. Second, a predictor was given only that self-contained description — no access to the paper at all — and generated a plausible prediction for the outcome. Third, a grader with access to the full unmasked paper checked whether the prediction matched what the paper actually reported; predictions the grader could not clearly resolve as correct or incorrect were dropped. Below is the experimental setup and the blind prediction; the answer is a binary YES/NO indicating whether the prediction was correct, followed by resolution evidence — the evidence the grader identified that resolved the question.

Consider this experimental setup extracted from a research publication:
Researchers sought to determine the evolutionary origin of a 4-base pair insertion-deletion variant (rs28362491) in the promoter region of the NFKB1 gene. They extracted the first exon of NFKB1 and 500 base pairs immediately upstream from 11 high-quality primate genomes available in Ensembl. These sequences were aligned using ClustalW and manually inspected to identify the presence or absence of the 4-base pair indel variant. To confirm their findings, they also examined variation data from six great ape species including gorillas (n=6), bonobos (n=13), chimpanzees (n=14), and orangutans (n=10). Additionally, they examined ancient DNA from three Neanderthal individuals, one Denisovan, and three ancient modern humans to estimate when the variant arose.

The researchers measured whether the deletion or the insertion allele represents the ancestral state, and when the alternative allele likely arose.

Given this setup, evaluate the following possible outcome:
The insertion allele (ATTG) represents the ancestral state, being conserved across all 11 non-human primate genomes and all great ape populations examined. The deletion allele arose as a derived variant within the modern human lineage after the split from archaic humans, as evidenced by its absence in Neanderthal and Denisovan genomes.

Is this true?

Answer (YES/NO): NO